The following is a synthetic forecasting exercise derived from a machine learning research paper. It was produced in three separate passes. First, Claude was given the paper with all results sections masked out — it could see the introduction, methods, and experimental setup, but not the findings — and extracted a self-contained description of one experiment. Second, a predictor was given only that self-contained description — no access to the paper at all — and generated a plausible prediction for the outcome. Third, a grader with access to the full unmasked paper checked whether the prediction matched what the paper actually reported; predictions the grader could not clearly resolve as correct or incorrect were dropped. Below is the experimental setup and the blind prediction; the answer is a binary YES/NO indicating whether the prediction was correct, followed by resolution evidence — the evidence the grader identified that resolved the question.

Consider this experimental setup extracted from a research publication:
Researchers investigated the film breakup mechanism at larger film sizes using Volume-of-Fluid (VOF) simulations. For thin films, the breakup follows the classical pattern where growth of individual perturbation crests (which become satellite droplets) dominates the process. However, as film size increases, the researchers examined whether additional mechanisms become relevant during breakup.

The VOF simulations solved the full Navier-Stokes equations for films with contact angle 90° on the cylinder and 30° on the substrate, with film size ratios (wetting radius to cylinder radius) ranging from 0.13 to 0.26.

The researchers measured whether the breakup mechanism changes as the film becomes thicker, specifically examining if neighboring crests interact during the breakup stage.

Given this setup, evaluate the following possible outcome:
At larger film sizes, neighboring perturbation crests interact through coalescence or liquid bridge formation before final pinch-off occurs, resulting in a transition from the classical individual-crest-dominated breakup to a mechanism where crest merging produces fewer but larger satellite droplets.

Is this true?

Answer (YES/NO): YES